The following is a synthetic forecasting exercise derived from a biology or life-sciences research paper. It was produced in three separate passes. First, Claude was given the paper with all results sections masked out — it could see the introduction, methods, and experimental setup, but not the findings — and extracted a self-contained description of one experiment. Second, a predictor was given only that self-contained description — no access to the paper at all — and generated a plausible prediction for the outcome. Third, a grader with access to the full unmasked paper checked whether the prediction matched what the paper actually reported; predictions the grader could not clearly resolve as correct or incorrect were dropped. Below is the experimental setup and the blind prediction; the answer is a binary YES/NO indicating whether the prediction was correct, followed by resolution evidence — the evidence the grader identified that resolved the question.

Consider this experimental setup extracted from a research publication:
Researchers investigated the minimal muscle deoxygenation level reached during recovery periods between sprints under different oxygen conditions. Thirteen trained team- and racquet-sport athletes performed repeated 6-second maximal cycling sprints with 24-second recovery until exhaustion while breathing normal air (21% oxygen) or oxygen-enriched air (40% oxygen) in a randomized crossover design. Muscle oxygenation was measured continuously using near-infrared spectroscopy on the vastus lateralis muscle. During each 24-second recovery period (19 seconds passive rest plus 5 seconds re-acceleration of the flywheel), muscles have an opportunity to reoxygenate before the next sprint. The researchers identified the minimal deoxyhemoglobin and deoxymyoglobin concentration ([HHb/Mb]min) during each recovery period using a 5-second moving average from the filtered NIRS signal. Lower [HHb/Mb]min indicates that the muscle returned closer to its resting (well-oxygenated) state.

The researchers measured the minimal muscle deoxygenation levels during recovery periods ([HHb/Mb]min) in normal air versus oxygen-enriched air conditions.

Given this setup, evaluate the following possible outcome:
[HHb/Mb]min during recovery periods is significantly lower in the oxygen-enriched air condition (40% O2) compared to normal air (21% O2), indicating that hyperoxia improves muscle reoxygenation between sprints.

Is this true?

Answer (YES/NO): NO